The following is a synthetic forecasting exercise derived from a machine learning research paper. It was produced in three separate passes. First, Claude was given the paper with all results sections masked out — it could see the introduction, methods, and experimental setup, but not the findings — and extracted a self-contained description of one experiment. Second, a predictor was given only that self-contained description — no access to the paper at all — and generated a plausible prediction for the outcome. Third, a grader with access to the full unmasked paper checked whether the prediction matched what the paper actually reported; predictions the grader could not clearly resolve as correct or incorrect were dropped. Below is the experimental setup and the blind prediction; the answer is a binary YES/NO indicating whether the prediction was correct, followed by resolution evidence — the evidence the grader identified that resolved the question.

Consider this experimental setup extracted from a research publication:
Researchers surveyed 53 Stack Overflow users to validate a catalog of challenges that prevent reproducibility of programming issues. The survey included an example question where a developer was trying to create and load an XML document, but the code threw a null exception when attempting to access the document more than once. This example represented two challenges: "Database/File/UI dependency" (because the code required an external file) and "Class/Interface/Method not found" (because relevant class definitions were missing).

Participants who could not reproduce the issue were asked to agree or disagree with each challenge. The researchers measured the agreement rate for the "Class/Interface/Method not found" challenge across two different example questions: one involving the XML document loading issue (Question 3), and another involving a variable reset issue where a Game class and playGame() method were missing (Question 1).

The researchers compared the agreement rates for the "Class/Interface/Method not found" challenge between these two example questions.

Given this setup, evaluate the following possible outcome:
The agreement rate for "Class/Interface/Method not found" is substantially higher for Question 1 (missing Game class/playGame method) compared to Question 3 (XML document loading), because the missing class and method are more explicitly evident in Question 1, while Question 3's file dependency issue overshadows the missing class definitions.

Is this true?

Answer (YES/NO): YES